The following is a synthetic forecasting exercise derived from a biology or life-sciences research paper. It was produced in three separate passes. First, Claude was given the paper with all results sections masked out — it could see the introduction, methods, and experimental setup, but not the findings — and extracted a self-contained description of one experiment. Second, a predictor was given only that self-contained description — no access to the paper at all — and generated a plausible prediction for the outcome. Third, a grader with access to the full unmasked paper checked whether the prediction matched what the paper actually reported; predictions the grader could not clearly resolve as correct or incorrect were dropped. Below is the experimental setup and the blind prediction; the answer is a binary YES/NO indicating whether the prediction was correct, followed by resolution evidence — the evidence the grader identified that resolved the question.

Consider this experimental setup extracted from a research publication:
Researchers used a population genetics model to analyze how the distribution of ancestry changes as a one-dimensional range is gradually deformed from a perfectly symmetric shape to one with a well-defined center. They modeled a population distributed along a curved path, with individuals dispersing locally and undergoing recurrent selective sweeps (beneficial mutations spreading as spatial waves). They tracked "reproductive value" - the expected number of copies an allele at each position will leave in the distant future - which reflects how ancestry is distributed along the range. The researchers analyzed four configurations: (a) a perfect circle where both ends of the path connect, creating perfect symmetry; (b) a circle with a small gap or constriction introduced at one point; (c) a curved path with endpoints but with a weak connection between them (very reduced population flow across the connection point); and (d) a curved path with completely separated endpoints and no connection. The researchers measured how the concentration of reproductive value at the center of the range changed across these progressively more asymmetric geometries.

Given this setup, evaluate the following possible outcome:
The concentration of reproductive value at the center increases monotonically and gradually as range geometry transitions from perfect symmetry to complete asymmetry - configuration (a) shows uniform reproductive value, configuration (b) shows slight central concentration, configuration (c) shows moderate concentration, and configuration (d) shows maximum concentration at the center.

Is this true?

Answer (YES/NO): NO